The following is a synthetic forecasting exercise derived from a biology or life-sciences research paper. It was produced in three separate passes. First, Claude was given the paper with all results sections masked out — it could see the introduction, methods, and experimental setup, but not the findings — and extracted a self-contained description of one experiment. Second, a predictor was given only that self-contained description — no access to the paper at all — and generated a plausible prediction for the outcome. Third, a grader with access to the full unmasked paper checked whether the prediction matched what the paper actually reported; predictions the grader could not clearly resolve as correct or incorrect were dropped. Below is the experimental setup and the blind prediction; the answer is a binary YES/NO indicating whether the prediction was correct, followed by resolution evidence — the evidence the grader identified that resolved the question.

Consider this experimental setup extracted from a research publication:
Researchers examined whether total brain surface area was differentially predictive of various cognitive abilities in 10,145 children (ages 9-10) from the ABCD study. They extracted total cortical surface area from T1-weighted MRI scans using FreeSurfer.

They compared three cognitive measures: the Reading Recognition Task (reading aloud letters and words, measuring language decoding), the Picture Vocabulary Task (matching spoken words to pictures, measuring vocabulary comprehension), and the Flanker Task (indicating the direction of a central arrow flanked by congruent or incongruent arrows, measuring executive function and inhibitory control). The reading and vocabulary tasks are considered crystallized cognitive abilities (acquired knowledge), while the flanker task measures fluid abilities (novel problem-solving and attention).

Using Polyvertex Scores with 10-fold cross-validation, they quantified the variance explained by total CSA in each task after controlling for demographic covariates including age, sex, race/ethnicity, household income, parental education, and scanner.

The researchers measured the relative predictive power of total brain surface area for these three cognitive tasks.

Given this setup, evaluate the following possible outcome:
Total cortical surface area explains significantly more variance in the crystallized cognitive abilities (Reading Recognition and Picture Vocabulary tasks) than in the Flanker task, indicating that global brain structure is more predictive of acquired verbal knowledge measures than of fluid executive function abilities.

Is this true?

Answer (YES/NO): YES